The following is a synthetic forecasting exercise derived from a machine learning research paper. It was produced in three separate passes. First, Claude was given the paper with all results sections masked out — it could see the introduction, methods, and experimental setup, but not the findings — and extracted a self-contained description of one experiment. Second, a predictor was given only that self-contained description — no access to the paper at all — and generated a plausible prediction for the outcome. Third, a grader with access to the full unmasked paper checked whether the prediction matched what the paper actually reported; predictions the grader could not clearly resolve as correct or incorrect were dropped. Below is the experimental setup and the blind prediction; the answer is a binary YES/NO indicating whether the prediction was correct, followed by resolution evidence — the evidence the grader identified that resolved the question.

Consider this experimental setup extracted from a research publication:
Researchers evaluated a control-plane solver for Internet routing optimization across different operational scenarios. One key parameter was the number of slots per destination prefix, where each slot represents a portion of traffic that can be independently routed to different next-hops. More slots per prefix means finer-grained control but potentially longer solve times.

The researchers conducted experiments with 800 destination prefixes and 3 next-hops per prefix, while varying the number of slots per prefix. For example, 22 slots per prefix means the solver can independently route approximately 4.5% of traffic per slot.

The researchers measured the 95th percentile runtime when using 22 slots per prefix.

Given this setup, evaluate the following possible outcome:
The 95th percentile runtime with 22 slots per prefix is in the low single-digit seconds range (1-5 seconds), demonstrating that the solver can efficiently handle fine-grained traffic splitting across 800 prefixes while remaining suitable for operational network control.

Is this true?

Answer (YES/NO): NO